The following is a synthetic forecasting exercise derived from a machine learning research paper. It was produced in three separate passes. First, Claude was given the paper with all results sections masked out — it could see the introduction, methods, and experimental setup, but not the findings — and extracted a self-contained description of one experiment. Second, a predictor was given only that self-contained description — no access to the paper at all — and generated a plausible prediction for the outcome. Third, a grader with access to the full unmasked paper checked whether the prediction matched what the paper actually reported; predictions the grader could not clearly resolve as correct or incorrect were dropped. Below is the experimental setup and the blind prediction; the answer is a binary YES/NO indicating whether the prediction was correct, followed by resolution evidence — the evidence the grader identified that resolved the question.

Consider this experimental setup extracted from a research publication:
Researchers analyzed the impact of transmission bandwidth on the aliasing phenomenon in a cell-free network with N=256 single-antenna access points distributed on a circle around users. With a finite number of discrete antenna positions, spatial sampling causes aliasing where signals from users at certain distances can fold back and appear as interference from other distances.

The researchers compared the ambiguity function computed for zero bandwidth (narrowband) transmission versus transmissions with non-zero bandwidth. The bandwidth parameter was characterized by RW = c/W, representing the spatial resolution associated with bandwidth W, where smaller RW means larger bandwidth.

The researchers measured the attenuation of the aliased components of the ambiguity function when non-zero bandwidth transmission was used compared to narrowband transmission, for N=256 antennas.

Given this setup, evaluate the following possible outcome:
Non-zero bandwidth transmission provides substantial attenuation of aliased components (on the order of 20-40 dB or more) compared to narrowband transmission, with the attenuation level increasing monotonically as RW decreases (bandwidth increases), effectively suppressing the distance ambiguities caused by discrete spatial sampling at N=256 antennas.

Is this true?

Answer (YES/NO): NO